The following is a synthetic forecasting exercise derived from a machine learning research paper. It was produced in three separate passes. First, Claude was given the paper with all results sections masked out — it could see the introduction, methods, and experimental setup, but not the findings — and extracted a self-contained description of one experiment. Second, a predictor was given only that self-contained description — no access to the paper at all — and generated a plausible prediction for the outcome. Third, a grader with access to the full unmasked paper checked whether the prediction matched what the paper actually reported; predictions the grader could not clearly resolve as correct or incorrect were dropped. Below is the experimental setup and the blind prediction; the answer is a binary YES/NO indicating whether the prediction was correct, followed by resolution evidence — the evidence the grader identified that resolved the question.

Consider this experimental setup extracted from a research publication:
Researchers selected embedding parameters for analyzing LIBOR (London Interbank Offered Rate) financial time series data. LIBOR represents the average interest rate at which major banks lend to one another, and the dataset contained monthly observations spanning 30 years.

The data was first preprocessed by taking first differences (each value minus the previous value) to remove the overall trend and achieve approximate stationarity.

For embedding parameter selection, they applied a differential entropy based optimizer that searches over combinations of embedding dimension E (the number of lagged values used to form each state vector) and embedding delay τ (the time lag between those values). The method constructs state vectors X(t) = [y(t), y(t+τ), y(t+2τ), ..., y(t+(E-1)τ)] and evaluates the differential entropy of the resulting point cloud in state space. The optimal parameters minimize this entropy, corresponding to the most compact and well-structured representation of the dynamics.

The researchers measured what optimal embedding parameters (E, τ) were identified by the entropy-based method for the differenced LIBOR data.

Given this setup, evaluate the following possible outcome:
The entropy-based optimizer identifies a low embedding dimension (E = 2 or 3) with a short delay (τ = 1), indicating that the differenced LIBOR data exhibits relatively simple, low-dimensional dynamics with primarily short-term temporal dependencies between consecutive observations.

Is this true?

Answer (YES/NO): YES